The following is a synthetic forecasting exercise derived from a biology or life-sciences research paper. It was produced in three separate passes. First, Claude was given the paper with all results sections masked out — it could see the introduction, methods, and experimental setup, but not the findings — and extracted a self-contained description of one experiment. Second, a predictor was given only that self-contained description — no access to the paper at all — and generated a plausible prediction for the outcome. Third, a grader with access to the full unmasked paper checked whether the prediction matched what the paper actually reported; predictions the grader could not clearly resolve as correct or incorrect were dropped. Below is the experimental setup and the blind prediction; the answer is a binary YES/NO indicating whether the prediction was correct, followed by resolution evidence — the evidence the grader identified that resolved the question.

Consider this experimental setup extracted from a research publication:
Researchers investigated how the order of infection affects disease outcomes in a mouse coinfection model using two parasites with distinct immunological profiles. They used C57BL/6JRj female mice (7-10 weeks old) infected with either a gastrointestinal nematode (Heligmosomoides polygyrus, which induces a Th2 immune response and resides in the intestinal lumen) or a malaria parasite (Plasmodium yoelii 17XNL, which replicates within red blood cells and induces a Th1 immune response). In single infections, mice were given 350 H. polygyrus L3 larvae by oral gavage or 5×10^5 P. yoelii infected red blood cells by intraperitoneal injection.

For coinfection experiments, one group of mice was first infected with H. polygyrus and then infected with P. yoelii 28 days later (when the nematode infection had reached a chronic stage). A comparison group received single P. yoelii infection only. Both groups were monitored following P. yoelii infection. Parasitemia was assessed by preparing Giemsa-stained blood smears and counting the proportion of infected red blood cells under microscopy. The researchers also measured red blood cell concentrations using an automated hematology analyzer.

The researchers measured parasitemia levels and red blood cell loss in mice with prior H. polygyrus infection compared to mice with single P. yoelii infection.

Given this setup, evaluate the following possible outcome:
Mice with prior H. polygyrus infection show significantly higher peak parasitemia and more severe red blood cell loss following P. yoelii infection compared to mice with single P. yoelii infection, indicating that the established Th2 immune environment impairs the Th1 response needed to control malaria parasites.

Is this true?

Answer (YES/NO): YES